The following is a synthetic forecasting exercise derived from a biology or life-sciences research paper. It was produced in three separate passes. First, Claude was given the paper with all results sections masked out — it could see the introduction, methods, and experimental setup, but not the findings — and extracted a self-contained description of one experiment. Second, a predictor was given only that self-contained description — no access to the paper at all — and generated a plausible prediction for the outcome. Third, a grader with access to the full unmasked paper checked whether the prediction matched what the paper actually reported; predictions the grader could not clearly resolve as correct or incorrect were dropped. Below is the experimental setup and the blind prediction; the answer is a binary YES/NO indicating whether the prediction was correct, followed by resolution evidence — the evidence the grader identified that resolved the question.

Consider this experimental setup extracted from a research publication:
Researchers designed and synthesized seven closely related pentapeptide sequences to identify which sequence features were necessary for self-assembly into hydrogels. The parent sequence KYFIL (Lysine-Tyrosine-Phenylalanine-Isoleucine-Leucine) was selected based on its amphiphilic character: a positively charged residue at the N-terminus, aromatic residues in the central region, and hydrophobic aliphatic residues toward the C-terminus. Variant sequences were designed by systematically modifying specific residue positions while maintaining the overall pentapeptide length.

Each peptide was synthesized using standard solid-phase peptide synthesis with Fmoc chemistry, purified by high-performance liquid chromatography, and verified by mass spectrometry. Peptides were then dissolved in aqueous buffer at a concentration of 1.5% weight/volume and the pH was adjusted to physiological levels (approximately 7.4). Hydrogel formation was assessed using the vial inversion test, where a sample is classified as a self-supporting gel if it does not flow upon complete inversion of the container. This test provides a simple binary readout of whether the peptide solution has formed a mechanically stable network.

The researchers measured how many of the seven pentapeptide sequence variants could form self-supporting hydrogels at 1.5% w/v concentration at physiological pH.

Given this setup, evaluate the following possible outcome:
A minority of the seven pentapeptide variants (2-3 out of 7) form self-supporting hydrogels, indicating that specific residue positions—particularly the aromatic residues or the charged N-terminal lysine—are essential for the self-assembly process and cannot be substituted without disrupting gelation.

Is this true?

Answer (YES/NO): YES